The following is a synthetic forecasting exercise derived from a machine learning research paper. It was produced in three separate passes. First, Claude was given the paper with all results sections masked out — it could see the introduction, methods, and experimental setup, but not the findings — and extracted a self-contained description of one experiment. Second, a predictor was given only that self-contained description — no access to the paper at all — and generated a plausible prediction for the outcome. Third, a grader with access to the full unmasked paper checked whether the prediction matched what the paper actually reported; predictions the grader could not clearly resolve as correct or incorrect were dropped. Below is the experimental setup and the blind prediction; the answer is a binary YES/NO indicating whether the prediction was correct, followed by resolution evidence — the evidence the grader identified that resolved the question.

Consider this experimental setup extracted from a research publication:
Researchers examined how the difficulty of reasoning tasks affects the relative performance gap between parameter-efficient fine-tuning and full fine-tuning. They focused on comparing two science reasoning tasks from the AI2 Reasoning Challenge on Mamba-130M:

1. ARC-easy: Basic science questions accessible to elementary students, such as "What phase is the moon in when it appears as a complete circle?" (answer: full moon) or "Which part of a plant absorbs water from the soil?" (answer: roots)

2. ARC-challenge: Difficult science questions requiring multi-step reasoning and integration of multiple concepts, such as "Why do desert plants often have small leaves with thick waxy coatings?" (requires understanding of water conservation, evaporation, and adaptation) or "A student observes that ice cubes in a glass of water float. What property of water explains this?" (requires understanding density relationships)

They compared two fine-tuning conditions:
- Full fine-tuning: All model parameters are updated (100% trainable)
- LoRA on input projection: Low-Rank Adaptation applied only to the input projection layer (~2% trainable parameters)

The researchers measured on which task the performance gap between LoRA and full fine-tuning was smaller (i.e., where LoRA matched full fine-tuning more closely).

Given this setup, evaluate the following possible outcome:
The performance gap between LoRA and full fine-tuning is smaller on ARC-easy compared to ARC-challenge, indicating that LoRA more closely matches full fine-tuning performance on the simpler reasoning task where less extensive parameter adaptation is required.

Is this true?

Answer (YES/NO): YES